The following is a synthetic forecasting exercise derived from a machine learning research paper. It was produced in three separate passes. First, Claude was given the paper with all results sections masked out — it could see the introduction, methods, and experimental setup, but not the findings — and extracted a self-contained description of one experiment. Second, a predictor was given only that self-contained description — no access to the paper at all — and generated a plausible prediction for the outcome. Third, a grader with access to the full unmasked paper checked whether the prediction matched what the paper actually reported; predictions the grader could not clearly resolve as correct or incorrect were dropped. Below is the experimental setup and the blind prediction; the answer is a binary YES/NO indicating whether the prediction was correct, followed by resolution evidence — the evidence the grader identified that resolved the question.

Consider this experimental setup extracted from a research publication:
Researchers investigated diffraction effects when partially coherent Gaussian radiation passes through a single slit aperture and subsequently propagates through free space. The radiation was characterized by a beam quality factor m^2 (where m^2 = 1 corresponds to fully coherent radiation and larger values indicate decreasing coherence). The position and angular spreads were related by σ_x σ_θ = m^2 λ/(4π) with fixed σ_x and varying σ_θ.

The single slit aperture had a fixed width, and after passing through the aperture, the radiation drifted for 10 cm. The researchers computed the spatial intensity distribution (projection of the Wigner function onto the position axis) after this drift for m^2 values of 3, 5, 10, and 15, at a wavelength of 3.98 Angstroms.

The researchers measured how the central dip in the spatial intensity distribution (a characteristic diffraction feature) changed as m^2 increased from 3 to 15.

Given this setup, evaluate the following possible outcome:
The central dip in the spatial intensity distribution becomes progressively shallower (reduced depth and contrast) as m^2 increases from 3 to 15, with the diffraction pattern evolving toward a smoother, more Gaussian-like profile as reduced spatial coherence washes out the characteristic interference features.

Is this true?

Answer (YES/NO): YES